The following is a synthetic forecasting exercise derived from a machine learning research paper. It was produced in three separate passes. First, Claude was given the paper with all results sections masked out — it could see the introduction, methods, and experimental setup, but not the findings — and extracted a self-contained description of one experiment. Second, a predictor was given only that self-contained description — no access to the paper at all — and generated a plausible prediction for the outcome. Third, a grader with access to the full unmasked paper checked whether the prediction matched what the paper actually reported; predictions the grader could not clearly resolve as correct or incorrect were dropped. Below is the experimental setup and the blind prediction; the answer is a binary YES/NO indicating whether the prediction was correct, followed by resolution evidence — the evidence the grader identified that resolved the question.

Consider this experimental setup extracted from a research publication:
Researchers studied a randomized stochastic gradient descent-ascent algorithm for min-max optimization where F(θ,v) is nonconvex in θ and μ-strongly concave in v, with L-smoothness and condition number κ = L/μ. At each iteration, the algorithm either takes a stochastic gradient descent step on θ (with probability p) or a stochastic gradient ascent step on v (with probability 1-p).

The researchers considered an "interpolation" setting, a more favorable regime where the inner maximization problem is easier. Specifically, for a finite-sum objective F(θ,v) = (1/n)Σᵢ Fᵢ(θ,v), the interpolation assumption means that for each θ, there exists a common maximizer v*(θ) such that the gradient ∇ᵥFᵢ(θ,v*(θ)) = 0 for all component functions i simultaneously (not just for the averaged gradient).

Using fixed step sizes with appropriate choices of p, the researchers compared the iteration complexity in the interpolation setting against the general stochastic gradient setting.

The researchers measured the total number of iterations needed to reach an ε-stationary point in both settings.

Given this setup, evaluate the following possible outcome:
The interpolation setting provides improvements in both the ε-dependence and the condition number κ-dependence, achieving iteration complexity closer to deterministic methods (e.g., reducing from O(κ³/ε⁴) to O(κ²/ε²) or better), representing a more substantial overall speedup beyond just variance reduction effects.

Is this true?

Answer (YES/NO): NO